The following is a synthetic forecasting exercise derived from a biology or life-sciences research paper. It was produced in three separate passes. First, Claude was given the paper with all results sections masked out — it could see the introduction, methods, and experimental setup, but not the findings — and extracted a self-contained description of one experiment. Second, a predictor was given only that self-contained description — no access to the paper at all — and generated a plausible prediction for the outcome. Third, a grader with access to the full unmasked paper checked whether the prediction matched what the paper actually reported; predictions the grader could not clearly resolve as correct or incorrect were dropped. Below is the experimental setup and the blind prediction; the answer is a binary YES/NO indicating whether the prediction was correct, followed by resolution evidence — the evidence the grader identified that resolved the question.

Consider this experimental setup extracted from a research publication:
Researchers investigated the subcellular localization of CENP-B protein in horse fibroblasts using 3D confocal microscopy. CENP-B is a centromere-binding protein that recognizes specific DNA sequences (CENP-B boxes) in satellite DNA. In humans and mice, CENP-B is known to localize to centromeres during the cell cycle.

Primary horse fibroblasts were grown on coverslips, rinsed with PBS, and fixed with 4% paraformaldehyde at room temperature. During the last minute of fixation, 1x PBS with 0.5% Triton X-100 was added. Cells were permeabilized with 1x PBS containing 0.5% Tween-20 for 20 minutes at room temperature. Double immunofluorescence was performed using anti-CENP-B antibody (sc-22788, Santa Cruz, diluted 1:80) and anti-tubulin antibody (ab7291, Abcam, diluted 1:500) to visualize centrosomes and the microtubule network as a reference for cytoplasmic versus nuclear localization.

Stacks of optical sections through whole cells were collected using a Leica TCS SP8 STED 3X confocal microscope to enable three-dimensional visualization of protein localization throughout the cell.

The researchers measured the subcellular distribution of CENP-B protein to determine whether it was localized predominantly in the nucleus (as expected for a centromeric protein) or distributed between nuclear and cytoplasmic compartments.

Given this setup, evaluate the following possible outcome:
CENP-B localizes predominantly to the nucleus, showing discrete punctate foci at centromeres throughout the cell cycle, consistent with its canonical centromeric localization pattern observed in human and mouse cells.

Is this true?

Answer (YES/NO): NO